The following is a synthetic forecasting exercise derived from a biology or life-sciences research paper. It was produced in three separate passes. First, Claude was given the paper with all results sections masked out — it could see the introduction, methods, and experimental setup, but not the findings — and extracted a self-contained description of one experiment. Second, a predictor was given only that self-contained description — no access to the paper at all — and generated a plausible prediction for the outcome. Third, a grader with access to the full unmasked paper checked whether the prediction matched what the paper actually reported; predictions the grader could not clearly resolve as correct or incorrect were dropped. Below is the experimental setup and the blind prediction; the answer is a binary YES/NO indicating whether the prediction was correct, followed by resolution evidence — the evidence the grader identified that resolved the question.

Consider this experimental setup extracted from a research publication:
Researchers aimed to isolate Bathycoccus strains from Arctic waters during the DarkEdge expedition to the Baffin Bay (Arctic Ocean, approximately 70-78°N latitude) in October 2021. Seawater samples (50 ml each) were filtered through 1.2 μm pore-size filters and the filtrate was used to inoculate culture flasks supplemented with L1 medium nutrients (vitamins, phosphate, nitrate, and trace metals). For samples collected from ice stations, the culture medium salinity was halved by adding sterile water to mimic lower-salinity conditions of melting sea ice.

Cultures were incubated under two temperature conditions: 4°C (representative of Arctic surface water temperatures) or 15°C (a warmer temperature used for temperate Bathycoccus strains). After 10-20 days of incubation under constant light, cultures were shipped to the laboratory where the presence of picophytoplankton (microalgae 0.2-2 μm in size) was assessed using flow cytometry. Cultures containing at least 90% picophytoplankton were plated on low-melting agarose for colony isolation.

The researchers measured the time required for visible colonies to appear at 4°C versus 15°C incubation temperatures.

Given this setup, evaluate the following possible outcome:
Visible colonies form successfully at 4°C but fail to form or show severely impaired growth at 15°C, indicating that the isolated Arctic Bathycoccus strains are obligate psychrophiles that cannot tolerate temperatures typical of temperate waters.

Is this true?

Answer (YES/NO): NO